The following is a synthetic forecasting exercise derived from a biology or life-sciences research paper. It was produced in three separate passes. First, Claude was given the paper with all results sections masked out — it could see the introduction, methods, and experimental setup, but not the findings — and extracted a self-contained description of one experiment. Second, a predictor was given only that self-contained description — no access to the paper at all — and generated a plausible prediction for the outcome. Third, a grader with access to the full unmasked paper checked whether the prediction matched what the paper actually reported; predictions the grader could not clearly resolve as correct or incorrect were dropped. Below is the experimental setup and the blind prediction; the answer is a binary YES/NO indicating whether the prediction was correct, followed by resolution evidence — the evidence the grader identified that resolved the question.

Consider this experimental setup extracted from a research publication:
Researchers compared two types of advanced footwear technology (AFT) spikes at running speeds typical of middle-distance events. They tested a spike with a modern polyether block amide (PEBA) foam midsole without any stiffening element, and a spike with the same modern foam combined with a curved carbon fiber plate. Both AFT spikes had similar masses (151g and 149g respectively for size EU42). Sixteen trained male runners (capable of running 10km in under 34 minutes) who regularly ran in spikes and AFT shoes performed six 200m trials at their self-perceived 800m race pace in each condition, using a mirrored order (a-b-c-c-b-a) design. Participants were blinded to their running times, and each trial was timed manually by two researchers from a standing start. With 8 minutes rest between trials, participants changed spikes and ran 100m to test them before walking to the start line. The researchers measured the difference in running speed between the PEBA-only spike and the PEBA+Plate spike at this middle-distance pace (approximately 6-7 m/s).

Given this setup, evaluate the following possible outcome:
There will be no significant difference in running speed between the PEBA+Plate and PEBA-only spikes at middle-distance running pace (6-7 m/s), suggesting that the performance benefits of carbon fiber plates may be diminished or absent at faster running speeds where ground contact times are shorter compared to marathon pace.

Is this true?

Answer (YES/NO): NO